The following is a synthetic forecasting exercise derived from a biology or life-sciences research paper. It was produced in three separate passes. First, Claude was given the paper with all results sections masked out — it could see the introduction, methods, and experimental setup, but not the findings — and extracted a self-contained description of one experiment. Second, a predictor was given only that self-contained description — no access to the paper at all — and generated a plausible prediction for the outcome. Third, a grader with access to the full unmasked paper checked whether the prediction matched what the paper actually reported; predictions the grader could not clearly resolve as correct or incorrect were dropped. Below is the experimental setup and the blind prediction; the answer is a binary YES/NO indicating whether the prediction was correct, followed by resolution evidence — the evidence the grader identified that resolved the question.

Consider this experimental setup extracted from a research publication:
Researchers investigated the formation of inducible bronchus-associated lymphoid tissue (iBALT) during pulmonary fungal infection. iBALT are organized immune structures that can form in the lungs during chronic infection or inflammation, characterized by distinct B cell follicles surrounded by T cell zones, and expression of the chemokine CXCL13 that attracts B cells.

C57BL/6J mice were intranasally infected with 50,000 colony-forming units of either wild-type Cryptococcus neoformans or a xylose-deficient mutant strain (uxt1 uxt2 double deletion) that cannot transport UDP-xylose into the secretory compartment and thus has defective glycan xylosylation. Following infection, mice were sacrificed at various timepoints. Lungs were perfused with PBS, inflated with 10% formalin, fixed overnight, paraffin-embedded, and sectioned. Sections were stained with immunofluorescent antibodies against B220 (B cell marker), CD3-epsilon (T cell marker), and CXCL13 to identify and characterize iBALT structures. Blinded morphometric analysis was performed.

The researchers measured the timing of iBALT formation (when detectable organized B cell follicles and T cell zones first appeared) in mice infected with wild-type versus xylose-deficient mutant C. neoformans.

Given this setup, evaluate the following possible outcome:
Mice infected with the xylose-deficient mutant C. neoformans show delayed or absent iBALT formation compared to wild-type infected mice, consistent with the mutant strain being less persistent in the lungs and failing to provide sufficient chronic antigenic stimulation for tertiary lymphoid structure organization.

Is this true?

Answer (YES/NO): NO